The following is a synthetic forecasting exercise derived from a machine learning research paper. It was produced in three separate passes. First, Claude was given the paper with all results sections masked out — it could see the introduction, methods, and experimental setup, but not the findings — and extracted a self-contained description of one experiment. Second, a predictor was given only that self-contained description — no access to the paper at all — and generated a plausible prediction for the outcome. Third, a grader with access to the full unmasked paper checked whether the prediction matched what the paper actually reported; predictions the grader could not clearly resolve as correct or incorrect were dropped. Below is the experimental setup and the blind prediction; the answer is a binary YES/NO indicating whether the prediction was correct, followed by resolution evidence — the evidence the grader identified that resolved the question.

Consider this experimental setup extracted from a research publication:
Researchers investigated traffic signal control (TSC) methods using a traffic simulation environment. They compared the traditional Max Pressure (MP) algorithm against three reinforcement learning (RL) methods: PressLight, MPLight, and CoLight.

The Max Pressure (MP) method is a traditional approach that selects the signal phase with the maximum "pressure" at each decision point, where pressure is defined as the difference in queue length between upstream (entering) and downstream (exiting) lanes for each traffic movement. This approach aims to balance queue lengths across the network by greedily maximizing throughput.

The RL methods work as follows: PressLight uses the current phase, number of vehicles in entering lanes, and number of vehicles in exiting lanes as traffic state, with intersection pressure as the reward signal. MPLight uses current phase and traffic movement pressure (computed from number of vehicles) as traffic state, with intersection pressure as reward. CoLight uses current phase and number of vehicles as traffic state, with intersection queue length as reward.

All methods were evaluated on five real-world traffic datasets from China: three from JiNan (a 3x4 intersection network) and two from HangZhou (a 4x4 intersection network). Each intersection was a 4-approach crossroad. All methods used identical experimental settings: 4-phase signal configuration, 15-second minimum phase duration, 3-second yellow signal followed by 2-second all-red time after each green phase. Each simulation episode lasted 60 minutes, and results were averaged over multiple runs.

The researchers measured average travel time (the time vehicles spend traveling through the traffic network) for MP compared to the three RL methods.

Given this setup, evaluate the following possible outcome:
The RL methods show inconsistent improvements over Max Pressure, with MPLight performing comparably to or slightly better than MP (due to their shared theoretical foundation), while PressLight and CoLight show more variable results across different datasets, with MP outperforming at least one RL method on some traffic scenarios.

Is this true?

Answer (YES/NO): NO